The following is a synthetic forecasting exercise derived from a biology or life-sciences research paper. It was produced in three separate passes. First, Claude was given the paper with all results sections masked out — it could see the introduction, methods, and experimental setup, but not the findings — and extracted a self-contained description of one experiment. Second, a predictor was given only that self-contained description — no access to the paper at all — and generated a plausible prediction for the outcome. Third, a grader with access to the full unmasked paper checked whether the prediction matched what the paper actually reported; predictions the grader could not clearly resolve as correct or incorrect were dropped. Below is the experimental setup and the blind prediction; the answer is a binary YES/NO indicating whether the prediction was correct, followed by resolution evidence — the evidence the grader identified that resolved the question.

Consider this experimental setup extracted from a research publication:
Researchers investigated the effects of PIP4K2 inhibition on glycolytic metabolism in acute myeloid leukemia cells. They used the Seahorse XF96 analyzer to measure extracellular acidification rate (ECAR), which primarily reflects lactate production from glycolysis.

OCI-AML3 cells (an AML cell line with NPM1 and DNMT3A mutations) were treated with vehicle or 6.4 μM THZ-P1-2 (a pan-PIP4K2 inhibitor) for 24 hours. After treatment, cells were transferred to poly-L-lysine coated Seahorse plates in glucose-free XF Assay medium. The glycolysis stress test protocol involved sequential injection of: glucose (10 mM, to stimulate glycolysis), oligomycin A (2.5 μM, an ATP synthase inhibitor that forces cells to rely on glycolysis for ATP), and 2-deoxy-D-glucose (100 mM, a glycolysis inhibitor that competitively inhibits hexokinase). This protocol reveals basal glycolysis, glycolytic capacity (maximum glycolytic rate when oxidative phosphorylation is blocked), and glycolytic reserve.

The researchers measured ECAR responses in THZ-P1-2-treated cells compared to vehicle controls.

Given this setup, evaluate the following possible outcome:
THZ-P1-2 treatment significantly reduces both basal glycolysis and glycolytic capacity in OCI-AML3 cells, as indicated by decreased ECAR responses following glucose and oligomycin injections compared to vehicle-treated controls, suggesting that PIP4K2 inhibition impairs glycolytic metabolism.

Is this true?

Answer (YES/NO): YES